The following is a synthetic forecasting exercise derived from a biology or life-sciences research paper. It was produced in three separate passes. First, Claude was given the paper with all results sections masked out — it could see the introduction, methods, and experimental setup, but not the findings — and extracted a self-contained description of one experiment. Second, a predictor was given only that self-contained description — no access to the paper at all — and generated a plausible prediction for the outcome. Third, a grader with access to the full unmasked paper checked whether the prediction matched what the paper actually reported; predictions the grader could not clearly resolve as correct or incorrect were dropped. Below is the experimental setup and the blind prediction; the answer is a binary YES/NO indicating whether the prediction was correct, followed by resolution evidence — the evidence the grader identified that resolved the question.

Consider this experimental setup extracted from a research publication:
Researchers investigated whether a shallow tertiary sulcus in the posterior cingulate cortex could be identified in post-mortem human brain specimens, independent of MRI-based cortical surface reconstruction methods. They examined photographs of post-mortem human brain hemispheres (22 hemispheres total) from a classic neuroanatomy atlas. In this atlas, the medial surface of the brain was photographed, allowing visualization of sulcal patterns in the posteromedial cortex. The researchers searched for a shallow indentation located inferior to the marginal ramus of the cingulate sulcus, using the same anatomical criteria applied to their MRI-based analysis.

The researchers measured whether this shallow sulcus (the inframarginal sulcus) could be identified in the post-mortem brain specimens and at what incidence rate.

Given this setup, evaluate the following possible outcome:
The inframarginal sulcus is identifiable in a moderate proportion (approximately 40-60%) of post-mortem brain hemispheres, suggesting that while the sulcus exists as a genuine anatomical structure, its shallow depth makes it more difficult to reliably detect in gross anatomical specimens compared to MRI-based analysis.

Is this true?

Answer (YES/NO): NO